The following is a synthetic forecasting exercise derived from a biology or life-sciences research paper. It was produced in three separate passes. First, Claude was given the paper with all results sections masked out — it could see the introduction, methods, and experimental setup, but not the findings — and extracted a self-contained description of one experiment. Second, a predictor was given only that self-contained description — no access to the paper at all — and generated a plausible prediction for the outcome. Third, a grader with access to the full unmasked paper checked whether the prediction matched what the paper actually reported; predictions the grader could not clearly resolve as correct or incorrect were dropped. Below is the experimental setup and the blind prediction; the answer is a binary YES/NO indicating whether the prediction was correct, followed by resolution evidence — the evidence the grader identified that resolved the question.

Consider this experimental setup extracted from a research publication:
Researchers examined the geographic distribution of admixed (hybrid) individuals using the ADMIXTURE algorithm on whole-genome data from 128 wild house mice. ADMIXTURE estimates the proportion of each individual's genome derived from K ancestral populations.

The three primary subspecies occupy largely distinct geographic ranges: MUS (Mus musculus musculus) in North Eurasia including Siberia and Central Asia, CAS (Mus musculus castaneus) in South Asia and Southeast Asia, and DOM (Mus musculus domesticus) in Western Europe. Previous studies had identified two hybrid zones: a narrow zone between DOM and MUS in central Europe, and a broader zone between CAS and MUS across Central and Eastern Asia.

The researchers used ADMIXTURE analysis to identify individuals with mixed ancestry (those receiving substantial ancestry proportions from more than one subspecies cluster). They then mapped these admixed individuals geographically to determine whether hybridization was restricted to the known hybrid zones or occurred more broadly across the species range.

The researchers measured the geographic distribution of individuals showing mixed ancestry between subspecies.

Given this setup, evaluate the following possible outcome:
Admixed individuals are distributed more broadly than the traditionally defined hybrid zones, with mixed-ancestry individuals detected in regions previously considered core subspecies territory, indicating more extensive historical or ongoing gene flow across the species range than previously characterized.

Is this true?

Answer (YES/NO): YES